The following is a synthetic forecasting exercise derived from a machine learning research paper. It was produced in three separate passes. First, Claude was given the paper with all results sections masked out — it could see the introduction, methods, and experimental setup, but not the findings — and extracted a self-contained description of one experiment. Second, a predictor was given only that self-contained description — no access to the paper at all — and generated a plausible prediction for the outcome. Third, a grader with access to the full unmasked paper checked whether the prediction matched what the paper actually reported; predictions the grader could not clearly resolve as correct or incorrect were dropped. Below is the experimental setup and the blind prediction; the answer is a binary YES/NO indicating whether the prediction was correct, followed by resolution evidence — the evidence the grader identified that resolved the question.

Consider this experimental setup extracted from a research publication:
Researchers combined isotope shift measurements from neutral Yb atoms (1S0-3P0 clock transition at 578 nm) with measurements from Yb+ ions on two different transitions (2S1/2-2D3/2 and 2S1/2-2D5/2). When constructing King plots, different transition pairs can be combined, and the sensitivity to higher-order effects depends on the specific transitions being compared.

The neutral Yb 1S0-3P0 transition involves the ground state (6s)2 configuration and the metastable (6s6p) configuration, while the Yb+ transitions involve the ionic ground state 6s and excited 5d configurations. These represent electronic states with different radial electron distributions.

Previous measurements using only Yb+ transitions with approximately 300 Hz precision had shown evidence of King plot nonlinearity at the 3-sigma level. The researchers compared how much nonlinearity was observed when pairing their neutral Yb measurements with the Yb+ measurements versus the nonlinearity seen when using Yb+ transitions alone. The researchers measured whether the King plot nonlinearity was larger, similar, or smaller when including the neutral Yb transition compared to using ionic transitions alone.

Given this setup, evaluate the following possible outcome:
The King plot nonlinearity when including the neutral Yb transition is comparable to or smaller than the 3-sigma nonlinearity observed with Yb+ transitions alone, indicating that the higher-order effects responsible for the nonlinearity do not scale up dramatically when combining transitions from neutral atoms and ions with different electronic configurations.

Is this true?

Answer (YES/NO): NO